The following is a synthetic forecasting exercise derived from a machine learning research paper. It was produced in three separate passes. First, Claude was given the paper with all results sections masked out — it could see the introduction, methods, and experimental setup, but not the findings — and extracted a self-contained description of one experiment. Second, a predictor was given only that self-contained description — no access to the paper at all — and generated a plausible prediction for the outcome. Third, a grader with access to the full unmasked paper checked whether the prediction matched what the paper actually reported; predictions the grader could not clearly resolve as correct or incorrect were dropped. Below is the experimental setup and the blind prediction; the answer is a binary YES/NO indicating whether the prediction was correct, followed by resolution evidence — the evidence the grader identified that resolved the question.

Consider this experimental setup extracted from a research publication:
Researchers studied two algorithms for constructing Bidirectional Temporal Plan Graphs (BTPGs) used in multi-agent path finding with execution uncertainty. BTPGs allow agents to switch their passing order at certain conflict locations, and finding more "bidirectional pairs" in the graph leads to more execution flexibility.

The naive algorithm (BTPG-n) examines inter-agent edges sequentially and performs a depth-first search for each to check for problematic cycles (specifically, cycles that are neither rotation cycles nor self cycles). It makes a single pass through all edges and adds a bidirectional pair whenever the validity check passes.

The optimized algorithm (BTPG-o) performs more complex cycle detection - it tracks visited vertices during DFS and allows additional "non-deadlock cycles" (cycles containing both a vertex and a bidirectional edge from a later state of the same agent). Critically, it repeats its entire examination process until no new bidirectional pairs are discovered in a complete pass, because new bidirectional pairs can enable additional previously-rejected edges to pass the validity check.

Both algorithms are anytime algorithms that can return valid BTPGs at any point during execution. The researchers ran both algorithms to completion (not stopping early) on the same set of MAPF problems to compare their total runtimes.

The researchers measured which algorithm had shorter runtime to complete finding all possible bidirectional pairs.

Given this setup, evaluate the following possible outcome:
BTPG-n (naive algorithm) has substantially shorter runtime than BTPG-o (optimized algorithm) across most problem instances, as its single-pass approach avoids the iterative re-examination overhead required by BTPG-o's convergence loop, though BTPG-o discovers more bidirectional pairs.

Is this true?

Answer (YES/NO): NO